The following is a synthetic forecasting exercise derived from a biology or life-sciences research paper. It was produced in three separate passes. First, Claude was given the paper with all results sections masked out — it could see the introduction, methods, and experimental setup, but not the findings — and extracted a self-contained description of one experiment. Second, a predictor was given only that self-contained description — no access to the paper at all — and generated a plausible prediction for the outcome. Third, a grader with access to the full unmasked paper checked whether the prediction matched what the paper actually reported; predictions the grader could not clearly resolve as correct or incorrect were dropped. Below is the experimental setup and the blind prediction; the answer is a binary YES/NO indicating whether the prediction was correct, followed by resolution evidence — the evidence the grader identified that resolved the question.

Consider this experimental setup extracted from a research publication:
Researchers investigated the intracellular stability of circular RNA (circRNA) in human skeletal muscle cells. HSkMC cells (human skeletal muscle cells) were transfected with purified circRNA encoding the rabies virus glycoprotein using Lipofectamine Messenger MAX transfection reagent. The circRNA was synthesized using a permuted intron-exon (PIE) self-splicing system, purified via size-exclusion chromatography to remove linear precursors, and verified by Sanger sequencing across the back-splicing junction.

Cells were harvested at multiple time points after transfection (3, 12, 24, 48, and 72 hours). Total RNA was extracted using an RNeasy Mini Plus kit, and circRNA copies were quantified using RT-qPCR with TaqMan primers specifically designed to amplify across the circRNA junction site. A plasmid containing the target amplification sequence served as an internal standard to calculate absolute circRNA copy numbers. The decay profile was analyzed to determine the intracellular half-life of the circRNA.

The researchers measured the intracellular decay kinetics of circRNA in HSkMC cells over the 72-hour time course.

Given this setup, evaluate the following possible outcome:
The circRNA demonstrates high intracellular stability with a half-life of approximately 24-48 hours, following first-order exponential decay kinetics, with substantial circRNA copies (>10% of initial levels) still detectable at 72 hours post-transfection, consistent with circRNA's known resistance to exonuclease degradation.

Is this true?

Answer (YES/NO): NO